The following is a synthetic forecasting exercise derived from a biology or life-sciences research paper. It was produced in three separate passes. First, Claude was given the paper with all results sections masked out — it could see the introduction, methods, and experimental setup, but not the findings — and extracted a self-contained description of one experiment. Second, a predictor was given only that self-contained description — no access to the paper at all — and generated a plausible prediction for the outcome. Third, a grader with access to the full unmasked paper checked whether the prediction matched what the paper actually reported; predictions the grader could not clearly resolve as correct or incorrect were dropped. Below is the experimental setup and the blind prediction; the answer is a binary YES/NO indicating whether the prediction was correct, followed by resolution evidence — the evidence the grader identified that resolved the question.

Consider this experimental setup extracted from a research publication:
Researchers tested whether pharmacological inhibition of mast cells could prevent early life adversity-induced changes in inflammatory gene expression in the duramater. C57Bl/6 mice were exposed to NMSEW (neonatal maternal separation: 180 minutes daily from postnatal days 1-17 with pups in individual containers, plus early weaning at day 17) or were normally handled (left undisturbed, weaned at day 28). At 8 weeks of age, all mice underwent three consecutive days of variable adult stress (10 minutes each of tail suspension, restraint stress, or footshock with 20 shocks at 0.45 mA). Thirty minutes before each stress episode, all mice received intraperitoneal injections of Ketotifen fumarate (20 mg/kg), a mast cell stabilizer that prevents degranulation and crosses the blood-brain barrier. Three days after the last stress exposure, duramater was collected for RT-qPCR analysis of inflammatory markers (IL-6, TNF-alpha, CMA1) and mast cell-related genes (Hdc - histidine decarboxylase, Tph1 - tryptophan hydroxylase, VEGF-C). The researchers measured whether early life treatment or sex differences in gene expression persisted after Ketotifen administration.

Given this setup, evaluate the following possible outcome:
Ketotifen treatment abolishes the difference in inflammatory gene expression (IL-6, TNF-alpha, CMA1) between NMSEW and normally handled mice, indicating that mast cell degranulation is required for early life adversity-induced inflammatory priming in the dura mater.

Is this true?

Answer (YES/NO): YES